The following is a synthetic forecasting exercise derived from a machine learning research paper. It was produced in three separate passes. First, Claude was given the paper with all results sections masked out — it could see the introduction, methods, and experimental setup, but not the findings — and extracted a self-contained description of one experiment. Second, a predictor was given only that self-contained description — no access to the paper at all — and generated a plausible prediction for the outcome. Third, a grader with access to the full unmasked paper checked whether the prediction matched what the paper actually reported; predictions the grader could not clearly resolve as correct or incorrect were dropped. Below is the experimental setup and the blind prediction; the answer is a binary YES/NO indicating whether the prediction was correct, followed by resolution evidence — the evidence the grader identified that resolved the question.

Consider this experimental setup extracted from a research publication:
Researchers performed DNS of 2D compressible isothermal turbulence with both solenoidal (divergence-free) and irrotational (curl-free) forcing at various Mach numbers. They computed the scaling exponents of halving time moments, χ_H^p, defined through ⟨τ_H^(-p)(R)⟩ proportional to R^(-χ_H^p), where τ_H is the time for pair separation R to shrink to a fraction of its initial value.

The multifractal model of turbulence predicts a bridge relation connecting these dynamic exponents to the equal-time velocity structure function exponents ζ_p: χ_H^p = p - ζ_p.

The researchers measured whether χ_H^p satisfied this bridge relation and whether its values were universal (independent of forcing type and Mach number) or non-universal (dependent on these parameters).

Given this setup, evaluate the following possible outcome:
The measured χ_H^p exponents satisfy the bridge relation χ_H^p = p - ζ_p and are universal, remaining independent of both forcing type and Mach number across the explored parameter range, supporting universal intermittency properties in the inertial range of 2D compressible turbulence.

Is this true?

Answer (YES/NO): YES